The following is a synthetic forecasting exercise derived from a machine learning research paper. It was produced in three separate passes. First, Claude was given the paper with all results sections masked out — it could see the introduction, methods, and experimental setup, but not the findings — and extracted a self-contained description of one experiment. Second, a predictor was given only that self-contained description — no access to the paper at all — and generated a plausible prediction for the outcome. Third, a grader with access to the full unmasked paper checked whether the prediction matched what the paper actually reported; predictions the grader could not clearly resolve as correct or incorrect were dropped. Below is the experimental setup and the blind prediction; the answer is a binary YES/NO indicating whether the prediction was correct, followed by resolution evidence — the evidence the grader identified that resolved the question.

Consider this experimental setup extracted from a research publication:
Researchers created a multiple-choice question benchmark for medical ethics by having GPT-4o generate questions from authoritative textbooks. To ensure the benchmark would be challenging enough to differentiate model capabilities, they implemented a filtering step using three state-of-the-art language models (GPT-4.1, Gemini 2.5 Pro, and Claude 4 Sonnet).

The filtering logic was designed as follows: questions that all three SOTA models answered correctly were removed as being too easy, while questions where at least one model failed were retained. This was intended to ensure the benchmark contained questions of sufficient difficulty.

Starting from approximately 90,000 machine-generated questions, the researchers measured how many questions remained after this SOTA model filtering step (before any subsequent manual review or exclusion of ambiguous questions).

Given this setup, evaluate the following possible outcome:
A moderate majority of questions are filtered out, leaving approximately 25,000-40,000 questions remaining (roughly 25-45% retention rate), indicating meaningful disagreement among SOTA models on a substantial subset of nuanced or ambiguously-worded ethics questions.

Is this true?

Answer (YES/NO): NO